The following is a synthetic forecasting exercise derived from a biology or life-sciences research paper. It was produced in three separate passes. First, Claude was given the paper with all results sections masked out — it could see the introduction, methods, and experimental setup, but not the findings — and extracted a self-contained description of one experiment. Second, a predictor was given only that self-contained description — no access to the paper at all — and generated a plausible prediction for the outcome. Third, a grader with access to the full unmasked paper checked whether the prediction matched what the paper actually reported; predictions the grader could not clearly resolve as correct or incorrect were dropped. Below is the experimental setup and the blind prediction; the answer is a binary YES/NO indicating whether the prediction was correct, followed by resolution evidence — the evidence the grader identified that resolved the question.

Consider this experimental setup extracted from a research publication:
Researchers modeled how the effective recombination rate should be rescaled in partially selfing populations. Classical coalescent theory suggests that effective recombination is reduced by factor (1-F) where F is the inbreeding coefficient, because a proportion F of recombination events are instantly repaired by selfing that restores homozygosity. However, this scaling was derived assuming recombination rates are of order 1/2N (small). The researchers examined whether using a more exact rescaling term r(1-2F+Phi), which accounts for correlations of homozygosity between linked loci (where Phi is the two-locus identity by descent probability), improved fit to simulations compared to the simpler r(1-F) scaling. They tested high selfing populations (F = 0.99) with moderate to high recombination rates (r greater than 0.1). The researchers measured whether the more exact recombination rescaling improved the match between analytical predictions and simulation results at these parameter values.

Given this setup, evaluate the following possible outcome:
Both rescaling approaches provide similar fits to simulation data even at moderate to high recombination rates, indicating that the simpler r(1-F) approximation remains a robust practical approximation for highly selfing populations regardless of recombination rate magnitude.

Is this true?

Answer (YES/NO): NO